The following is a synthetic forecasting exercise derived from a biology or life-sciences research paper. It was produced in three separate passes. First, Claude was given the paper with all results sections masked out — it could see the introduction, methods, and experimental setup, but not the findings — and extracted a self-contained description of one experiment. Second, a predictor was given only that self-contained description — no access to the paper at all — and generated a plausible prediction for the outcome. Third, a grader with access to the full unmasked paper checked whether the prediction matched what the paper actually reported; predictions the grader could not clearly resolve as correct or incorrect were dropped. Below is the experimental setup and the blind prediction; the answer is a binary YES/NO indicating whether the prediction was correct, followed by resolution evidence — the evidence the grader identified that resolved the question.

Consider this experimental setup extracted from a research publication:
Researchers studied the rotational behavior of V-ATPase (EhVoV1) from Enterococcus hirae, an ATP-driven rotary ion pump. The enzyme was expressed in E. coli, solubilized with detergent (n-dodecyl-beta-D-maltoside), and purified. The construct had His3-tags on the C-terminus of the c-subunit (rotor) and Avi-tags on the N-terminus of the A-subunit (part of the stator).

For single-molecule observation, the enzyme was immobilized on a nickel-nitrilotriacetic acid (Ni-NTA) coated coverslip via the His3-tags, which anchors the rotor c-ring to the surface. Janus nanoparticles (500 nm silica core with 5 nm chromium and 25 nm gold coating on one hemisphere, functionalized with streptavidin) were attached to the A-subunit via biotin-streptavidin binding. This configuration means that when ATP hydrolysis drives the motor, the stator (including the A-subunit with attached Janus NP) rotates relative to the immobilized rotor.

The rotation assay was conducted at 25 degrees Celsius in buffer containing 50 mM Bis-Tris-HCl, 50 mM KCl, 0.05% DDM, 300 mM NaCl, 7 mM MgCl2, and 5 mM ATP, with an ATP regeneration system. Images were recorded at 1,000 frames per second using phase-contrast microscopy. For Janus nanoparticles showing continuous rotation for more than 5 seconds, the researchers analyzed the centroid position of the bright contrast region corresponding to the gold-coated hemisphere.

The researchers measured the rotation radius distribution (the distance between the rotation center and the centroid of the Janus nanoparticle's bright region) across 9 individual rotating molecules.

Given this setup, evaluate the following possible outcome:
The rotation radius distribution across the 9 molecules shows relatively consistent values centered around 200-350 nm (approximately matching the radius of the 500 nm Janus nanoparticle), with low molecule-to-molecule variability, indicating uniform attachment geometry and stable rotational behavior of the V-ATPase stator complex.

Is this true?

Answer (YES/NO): YES